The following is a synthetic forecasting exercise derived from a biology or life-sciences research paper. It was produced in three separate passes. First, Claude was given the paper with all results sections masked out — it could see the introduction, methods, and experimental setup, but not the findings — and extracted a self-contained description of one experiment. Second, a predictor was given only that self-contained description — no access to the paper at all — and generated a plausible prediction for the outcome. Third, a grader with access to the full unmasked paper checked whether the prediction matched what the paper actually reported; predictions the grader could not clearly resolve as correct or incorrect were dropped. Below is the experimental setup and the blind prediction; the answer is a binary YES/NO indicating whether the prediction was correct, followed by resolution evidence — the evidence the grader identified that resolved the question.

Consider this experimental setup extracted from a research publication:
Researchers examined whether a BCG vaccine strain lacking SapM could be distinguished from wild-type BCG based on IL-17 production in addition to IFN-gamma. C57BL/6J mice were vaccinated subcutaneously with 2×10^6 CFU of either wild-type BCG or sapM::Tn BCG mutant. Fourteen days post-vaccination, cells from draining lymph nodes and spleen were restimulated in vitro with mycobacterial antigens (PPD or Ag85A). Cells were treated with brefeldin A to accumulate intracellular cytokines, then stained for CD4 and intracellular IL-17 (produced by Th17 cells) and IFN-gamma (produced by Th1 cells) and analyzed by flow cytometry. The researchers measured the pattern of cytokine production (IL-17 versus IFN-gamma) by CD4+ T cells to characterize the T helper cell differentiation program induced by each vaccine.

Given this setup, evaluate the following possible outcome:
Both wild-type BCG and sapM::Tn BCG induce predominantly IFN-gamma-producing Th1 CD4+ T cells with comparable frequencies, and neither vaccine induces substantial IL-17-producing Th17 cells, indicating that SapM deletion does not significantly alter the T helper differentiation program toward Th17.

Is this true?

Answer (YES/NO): NO